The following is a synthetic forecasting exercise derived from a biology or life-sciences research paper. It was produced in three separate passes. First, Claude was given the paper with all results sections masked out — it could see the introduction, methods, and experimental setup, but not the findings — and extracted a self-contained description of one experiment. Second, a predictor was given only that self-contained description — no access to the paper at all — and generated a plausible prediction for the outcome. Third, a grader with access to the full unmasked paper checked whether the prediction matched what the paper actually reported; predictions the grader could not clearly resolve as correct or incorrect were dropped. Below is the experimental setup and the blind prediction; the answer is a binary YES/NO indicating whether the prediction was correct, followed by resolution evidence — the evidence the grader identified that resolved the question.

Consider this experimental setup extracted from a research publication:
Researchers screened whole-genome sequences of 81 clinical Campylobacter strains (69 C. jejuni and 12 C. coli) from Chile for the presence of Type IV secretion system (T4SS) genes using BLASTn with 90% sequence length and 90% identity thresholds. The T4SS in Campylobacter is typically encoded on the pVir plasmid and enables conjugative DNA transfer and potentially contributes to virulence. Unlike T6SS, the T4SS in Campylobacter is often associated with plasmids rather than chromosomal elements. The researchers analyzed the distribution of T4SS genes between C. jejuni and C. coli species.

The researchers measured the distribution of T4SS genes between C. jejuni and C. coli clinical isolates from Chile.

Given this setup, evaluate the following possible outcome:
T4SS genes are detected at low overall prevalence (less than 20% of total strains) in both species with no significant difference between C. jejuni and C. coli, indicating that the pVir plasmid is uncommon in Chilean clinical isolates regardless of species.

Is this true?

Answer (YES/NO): NO